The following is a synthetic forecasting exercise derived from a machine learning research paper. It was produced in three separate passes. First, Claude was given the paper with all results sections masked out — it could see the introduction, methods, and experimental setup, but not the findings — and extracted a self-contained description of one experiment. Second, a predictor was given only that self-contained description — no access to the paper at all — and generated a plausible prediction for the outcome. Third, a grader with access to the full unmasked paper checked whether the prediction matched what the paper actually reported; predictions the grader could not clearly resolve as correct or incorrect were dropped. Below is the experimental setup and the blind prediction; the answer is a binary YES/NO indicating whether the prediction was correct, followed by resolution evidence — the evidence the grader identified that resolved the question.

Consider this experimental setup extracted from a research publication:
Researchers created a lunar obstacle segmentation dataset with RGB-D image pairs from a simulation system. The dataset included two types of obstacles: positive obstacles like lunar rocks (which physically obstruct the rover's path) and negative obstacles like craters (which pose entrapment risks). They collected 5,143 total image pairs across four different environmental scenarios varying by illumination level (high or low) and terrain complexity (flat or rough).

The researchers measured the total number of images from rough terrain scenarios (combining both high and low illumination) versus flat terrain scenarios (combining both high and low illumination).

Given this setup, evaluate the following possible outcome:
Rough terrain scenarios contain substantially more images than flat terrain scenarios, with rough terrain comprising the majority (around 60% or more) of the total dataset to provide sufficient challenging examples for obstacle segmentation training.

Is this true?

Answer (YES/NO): NO